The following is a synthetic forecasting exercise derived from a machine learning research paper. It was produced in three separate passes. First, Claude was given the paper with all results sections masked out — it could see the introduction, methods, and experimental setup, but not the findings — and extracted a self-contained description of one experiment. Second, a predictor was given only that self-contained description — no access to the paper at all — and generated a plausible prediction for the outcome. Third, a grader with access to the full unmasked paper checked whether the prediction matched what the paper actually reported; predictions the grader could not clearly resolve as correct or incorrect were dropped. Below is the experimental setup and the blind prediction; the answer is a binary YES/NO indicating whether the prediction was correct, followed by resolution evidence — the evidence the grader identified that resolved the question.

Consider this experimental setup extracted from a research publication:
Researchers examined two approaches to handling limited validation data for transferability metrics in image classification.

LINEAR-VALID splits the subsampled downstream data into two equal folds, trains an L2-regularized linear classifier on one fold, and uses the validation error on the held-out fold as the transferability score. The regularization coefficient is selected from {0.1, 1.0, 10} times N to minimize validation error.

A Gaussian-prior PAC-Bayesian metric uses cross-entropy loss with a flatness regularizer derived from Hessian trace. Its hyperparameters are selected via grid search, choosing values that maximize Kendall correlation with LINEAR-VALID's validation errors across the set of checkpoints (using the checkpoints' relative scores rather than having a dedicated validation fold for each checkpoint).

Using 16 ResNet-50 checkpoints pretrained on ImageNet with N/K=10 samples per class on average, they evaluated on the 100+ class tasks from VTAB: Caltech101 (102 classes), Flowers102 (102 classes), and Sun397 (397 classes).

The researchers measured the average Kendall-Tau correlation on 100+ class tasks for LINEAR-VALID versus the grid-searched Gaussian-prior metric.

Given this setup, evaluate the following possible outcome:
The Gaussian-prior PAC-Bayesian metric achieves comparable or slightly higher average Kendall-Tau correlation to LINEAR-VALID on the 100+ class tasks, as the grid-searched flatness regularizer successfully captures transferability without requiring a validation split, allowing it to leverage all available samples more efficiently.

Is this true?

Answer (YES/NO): NO